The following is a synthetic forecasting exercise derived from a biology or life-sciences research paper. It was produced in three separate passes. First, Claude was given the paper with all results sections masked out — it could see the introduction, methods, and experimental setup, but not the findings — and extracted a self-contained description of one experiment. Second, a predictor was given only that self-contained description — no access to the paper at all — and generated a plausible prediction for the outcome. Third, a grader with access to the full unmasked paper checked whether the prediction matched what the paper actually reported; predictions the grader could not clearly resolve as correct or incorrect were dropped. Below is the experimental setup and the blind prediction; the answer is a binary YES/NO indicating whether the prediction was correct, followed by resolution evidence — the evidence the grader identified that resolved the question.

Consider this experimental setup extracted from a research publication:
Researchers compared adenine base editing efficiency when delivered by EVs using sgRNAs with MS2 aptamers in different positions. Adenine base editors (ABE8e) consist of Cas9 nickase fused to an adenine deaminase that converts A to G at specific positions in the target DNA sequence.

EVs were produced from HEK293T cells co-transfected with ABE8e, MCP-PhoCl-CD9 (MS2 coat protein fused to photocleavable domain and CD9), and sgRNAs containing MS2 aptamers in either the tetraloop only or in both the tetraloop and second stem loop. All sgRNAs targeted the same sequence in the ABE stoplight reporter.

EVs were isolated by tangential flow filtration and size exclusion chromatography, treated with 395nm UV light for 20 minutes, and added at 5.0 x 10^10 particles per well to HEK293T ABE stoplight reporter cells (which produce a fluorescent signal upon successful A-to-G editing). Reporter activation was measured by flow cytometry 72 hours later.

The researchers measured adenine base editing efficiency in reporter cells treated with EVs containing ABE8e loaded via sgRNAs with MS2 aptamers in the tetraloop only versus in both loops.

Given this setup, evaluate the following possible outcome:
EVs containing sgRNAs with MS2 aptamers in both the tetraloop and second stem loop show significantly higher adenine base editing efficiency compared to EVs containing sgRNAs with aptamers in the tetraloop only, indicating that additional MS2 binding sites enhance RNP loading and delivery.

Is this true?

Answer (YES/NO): NO